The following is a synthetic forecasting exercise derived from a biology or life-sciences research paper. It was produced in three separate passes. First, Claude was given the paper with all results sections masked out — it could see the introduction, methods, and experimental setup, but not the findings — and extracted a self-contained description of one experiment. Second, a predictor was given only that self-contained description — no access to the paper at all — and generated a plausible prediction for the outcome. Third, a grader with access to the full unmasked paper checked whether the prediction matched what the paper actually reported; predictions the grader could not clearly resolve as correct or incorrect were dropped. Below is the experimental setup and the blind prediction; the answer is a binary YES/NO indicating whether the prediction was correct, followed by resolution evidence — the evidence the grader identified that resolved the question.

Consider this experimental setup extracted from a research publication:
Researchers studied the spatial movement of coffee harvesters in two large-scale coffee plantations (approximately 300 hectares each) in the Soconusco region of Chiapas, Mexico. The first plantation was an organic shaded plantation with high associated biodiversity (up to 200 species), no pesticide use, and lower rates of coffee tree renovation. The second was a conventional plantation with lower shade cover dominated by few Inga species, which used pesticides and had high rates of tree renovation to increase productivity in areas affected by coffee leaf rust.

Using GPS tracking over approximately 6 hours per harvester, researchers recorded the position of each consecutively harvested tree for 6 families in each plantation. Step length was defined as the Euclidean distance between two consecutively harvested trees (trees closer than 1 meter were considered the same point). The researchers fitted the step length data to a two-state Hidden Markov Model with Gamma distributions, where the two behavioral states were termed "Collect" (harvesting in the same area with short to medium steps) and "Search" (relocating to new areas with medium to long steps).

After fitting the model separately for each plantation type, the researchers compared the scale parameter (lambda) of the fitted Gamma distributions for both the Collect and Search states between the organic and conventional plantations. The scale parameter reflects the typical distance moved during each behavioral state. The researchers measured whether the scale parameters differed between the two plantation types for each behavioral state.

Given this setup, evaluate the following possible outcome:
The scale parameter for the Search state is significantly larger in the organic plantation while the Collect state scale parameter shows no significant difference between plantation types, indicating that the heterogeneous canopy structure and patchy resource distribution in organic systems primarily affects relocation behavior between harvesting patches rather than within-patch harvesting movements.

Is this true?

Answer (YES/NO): YES